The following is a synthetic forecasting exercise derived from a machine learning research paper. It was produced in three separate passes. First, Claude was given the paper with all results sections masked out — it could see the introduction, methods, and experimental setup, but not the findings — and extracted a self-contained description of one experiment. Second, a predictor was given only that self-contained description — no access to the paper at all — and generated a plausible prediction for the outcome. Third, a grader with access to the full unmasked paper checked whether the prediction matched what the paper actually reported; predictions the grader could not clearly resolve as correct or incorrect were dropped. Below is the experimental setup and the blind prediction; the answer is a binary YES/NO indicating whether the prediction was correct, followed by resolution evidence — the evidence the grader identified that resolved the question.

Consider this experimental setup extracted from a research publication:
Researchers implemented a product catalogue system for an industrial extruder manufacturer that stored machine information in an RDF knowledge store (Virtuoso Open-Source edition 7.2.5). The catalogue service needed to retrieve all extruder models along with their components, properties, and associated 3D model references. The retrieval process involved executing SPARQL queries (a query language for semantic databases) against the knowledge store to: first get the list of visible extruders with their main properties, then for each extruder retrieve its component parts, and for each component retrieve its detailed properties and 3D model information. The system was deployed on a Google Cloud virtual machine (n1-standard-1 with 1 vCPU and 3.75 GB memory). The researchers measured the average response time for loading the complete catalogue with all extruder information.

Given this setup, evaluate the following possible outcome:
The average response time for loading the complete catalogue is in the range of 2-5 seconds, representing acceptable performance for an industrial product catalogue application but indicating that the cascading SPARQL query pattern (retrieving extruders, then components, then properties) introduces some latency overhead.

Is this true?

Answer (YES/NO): NO